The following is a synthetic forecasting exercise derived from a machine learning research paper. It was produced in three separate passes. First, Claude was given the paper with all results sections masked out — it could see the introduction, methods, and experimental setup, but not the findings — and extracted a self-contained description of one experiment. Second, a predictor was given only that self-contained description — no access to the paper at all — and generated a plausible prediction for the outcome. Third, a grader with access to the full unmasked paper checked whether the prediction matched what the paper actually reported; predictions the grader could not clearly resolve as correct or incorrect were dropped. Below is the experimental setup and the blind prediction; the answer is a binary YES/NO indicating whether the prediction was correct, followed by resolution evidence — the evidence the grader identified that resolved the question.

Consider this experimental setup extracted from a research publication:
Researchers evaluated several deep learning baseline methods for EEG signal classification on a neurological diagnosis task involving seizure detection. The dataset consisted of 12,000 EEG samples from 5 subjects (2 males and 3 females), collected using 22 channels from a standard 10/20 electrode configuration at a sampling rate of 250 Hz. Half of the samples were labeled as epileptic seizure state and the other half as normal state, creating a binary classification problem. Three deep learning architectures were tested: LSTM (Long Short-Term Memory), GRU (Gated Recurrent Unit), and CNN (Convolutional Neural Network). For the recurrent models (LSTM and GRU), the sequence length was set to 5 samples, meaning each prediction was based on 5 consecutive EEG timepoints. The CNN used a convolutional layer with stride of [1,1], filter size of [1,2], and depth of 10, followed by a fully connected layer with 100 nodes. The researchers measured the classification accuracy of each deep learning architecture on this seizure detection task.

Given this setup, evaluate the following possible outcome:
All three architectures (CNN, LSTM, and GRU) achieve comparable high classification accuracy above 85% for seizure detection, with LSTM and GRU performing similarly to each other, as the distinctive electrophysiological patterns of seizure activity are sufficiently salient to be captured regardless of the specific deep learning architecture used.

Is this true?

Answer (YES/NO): NO